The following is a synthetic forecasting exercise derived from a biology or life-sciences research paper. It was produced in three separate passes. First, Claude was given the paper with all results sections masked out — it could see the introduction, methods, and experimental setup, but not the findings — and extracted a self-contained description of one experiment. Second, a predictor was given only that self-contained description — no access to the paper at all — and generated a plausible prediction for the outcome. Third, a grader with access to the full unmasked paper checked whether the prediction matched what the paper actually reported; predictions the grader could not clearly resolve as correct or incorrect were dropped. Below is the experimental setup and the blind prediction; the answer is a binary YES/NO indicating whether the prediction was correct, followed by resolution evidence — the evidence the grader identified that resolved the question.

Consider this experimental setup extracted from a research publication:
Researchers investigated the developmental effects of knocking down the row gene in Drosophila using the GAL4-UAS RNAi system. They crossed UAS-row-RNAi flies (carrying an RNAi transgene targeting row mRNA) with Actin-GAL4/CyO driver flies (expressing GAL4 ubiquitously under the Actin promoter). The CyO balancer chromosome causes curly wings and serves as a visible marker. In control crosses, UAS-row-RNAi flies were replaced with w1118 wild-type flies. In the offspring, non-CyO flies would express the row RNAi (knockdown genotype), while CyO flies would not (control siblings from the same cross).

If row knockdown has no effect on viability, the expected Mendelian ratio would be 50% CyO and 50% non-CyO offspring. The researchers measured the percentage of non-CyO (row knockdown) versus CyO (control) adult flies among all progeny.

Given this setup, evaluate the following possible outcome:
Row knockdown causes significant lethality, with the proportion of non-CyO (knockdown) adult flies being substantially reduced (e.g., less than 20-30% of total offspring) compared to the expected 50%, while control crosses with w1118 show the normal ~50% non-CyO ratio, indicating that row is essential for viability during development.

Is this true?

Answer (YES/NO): NO